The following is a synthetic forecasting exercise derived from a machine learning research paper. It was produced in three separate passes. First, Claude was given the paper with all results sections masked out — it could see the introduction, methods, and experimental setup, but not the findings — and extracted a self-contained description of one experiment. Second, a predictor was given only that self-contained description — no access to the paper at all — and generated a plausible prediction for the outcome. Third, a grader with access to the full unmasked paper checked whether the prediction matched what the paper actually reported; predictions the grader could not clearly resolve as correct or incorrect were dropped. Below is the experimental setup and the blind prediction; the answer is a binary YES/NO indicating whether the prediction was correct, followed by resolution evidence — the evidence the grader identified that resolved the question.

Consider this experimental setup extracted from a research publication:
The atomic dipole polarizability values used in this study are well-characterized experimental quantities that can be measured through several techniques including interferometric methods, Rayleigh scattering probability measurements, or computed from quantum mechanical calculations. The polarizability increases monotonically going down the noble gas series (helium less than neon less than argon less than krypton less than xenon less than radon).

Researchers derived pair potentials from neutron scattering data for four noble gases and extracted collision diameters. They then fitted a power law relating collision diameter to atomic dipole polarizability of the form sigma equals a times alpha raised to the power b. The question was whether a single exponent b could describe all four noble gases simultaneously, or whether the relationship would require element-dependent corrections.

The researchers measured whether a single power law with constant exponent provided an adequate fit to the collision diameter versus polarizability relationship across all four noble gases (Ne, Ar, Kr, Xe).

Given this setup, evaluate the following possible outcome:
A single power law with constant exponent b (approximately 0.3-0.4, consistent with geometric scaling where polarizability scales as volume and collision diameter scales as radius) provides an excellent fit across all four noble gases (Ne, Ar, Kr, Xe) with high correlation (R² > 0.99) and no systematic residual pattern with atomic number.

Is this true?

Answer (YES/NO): NO